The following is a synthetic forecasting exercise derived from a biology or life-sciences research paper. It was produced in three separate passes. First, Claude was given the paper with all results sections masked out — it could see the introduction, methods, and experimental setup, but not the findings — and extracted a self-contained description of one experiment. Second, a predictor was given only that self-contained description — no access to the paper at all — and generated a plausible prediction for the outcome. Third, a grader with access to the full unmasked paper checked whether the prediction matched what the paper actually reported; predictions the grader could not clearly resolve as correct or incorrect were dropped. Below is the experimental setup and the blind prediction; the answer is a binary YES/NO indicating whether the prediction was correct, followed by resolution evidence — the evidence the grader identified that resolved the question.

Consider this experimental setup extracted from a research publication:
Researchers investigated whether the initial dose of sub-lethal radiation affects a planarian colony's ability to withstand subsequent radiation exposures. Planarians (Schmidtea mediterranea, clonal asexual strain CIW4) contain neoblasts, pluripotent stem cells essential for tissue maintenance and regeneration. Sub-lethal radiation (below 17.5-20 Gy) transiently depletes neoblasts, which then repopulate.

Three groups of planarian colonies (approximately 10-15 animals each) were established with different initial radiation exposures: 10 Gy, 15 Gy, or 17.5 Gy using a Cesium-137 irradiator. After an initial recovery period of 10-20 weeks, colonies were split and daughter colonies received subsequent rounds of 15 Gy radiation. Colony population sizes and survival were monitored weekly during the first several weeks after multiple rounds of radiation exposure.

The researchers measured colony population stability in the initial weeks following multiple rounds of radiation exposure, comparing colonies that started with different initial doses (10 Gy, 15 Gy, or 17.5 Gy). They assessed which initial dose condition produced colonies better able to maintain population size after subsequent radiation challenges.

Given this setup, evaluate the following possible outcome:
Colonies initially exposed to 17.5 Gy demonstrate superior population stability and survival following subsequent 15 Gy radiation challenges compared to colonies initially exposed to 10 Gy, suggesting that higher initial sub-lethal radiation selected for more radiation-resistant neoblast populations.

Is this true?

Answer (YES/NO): YES